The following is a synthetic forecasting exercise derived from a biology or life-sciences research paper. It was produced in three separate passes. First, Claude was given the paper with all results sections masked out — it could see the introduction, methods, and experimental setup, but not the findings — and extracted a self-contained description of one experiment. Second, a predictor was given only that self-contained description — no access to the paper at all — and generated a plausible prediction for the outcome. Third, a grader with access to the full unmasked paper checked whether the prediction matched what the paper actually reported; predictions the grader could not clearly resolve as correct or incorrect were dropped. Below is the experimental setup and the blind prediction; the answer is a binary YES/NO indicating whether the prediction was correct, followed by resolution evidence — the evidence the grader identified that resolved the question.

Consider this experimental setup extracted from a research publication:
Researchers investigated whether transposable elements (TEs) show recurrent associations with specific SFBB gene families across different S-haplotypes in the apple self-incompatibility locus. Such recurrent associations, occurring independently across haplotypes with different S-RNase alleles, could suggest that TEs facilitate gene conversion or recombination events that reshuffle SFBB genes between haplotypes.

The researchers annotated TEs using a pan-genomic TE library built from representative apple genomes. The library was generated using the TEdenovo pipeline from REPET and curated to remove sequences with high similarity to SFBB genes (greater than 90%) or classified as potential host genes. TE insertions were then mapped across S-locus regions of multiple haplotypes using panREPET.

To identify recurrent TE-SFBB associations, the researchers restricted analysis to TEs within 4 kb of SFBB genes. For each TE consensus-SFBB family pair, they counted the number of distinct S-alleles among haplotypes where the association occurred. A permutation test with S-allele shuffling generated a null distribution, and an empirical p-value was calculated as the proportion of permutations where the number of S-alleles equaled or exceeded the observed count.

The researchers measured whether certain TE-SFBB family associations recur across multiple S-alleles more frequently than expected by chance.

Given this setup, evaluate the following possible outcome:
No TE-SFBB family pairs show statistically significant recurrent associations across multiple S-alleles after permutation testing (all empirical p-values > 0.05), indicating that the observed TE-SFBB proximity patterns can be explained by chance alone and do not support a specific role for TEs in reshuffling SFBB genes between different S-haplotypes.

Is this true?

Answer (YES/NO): NO